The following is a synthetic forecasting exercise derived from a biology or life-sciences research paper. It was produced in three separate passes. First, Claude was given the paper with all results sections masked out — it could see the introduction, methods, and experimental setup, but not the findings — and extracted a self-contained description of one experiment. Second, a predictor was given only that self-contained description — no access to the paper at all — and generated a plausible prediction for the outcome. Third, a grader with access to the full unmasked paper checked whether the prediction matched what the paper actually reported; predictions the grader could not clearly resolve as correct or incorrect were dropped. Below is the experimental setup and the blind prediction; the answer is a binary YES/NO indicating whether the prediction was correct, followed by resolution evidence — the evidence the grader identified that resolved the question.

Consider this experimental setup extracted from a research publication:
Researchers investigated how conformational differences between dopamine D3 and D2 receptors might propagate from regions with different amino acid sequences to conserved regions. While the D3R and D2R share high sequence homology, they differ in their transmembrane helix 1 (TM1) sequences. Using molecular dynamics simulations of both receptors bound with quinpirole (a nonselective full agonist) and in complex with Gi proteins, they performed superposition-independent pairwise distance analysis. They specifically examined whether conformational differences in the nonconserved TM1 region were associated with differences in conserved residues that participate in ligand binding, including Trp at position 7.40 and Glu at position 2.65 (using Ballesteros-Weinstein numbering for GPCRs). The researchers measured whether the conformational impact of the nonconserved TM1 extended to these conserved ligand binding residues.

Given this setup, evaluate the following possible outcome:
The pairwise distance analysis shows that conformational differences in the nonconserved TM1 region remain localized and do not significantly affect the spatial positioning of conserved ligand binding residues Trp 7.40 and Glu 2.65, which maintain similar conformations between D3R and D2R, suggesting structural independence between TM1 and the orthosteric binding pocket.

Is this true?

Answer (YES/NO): NO